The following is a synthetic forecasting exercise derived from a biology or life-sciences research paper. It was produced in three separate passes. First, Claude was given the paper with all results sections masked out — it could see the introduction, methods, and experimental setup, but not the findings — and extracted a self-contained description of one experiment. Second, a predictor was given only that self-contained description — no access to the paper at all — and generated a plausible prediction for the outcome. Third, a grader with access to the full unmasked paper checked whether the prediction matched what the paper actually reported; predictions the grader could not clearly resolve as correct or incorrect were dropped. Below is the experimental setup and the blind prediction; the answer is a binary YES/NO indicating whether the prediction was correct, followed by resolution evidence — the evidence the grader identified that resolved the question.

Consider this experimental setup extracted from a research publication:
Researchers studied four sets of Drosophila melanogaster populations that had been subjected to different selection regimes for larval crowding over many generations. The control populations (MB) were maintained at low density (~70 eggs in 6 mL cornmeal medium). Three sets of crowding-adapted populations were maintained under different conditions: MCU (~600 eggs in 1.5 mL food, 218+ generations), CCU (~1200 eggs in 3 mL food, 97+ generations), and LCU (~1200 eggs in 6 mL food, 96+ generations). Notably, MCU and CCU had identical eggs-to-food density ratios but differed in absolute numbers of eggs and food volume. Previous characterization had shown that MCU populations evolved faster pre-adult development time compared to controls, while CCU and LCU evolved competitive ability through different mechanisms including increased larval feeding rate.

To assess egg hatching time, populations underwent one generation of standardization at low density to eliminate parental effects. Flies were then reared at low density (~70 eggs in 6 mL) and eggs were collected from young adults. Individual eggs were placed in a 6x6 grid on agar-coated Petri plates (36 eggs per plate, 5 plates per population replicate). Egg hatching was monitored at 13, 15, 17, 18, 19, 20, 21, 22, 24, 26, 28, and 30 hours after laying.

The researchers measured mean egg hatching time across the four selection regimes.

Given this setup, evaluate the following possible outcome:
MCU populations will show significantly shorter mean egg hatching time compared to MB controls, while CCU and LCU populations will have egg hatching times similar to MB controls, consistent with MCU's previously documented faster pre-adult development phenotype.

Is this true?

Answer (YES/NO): NO